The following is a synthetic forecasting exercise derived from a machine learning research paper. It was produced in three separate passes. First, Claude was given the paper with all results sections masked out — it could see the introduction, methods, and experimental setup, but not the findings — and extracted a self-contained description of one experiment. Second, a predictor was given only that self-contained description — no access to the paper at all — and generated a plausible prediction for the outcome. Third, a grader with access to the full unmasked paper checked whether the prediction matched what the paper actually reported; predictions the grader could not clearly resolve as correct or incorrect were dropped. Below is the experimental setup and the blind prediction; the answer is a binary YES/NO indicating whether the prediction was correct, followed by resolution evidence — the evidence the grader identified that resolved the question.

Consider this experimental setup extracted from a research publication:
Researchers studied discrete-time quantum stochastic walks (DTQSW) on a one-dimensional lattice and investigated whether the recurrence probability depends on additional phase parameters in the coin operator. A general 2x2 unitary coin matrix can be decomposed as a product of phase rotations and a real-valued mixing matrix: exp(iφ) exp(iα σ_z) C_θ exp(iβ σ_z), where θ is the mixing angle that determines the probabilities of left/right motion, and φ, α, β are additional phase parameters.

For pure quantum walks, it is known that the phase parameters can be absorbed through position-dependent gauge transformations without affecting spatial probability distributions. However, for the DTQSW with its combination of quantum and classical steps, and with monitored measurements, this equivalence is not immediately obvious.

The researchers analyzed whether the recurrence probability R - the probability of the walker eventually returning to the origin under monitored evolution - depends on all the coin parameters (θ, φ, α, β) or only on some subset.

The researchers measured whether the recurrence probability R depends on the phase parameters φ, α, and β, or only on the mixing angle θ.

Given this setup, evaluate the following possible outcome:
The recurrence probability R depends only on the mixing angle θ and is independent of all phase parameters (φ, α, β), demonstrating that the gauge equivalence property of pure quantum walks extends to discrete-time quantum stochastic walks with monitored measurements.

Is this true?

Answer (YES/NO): YES